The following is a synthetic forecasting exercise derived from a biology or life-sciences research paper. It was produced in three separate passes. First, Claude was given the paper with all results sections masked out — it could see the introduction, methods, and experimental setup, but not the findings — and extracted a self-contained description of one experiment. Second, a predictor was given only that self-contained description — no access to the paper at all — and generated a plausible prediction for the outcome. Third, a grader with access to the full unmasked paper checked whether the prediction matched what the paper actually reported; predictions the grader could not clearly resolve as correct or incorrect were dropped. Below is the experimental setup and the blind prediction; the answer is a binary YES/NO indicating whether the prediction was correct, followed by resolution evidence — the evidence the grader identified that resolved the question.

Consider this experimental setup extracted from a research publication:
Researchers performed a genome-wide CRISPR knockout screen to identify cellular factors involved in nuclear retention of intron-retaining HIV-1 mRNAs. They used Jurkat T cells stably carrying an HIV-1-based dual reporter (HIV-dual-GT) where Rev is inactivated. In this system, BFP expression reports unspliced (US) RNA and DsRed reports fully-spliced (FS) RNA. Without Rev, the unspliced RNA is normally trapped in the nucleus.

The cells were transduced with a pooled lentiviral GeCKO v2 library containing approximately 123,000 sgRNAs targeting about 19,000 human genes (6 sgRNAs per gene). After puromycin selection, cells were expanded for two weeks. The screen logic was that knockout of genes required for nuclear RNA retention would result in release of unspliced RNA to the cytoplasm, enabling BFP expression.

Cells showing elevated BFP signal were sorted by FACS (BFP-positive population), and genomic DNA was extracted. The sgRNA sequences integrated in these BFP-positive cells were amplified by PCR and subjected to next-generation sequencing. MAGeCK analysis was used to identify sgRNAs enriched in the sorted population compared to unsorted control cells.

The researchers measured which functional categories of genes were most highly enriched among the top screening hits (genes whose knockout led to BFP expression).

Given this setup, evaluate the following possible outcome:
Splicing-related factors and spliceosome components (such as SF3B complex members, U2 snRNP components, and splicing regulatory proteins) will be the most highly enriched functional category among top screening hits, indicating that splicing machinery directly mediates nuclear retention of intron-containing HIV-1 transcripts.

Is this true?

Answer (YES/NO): YES